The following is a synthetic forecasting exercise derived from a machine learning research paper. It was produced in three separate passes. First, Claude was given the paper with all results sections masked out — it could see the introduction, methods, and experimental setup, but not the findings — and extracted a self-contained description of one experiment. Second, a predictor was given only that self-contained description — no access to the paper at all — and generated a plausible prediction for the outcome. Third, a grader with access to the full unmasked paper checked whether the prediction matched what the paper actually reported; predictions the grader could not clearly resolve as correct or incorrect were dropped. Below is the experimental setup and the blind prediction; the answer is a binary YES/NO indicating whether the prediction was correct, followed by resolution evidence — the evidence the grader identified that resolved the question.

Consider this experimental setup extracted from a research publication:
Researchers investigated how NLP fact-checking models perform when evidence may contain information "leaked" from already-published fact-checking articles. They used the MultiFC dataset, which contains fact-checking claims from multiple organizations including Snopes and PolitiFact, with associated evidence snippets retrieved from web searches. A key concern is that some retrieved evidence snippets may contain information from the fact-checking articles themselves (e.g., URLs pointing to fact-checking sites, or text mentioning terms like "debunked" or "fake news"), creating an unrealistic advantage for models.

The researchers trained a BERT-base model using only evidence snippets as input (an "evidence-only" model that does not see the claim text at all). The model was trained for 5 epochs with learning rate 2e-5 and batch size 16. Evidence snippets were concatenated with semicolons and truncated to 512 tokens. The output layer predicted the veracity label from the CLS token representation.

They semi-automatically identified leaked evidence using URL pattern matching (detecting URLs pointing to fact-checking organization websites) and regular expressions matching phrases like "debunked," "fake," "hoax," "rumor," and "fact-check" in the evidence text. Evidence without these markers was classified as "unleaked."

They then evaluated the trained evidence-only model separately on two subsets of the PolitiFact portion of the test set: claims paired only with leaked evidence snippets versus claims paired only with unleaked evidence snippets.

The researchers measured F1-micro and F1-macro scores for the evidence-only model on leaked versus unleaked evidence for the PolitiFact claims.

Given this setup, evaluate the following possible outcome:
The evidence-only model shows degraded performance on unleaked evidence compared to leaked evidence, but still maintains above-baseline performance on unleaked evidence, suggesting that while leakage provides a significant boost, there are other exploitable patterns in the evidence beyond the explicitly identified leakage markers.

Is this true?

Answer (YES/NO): NO